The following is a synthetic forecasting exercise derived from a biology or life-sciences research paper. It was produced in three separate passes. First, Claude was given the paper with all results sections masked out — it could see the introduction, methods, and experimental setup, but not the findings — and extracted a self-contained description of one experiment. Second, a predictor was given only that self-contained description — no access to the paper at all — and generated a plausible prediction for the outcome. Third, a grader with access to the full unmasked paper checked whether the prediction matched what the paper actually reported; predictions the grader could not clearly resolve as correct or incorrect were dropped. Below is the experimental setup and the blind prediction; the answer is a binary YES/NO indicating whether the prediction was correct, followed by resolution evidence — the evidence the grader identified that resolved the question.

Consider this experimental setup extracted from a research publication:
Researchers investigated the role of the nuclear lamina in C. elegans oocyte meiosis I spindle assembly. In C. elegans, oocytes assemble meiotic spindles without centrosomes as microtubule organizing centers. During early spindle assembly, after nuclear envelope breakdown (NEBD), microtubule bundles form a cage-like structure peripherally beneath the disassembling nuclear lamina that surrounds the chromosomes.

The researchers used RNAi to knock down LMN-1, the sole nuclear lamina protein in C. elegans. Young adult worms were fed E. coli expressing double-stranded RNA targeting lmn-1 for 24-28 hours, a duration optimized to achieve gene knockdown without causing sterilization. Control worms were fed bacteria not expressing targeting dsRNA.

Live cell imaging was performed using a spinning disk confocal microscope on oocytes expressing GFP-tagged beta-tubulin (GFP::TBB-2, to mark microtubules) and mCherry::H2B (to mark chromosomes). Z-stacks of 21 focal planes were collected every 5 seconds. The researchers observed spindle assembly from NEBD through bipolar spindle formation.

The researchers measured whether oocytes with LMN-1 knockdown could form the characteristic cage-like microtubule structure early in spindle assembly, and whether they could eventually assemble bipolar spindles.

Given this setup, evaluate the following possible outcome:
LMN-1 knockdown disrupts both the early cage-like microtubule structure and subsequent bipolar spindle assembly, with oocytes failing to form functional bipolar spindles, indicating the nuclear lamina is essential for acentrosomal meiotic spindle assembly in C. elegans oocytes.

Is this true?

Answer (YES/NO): NO